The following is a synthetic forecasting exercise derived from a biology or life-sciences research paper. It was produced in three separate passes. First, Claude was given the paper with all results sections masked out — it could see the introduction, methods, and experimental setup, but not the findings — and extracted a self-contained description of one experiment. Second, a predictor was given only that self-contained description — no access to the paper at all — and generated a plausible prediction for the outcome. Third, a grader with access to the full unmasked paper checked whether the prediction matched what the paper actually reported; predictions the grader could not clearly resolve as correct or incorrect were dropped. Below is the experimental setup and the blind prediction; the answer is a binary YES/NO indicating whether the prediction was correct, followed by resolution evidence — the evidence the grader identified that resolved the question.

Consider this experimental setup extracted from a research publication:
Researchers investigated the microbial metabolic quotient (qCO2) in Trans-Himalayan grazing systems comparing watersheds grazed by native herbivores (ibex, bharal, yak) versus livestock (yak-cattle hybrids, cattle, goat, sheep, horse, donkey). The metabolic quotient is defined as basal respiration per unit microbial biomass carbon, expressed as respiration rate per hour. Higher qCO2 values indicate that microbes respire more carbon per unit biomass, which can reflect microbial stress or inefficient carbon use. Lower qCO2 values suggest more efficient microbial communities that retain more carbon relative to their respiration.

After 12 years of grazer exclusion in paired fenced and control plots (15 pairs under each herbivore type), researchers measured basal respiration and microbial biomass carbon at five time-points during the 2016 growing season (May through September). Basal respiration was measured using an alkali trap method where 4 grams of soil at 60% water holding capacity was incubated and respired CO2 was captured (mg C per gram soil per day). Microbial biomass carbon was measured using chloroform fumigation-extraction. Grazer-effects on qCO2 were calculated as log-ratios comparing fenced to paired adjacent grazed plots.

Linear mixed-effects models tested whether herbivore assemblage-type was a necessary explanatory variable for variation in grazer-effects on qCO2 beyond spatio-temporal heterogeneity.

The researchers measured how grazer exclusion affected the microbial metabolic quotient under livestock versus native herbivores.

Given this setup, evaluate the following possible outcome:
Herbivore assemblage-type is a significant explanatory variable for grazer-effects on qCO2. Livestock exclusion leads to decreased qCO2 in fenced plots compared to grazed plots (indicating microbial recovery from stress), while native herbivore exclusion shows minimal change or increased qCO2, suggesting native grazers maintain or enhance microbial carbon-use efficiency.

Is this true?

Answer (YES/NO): NO